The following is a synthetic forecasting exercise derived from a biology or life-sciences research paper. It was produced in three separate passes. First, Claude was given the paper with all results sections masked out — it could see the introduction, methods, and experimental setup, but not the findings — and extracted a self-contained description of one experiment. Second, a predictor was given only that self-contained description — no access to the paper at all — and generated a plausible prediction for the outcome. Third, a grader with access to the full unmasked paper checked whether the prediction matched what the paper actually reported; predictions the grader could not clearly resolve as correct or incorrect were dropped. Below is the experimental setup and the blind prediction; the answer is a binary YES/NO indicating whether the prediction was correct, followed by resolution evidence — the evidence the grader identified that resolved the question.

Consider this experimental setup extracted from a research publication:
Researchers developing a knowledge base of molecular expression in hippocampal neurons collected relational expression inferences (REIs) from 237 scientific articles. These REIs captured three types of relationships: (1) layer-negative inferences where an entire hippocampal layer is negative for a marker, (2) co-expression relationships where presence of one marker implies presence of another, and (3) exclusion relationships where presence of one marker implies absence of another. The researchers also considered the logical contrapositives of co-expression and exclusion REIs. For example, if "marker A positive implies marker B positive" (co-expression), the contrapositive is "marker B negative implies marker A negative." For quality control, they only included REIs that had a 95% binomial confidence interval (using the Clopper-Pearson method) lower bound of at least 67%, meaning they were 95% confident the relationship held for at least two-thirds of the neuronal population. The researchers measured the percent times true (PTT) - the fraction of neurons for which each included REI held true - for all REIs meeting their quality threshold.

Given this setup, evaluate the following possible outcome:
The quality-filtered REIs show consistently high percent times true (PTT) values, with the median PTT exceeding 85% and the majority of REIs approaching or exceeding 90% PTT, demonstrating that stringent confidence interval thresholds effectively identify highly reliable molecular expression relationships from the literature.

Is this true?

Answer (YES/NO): NO